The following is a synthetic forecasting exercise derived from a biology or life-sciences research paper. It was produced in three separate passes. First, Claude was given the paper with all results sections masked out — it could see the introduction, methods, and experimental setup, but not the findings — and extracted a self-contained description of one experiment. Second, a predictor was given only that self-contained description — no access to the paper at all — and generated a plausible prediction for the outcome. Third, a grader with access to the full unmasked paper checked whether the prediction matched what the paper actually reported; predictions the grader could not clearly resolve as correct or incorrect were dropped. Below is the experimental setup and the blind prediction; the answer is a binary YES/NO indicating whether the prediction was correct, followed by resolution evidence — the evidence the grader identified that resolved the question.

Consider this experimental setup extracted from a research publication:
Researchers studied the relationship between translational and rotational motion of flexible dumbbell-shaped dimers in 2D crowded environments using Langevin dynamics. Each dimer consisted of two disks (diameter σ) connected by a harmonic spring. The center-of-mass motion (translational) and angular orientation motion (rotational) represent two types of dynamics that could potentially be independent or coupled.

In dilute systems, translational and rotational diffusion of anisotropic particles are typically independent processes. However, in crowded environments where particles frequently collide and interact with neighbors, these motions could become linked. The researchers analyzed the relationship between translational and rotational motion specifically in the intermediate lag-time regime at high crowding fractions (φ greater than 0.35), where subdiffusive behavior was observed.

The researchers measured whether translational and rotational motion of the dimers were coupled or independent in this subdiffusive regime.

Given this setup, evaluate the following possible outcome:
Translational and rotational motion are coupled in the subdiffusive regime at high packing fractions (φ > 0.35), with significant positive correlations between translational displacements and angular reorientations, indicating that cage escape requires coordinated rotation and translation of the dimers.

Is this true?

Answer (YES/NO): NO